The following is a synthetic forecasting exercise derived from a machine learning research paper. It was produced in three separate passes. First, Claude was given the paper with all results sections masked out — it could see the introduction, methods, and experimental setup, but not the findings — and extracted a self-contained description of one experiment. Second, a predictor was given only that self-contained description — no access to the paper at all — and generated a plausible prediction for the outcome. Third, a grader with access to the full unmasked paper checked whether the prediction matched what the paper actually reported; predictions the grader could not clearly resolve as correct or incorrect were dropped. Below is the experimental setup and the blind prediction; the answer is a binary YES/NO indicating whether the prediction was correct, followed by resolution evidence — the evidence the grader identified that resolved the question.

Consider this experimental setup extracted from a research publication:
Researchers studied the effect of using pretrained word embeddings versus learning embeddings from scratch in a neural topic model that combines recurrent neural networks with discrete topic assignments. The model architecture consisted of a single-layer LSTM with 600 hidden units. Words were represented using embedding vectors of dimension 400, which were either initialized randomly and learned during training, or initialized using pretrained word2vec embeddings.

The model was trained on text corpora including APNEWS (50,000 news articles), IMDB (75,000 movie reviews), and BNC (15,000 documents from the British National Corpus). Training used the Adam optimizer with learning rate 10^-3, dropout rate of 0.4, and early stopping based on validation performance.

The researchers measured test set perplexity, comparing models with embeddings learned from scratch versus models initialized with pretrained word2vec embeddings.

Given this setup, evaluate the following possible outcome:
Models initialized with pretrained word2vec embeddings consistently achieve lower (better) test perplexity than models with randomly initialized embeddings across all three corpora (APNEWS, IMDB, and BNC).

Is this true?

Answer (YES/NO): NO